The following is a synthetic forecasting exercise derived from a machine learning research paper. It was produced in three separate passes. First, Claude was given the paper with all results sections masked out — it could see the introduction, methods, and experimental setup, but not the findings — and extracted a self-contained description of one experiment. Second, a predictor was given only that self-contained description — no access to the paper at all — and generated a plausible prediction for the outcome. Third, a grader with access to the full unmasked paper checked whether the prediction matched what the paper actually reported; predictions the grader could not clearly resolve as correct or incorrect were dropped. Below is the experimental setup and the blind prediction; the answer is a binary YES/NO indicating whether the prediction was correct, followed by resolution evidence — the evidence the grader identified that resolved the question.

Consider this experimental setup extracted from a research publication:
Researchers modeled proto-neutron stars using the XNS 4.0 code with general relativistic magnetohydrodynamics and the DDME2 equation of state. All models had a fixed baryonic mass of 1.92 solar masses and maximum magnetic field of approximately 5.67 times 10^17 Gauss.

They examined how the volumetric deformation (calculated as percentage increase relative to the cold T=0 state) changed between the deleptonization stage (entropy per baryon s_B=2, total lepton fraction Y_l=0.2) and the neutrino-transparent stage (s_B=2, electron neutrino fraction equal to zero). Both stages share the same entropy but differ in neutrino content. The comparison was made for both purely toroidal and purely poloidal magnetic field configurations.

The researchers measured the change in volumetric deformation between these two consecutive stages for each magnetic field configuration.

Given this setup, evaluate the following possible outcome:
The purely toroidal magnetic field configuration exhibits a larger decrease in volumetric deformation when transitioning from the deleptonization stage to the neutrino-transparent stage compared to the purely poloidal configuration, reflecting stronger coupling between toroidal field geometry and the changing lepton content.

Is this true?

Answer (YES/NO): NO